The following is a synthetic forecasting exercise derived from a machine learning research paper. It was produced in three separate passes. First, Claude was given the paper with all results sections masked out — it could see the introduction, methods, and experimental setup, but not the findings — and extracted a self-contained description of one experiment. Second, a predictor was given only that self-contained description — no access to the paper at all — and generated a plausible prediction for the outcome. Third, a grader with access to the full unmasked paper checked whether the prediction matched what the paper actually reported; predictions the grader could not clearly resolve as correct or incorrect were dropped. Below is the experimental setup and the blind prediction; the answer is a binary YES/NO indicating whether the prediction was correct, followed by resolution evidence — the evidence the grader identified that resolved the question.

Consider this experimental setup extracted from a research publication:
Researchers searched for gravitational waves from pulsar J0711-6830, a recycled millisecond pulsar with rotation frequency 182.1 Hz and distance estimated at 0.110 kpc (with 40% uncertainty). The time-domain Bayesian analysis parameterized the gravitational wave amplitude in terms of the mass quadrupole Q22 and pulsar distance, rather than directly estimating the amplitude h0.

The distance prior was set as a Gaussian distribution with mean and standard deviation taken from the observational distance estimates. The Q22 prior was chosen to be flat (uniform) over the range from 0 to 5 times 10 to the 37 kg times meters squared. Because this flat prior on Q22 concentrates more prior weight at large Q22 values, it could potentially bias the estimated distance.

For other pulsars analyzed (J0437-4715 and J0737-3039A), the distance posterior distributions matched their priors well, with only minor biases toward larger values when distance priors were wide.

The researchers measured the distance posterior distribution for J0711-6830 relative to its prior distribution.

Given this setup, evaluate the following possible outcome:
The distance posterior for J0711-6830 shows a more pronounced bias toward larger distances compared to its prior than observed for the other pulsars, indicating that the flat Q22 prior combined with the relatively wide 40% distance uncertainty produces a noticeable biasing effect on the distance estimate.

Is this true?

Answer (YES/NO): YES